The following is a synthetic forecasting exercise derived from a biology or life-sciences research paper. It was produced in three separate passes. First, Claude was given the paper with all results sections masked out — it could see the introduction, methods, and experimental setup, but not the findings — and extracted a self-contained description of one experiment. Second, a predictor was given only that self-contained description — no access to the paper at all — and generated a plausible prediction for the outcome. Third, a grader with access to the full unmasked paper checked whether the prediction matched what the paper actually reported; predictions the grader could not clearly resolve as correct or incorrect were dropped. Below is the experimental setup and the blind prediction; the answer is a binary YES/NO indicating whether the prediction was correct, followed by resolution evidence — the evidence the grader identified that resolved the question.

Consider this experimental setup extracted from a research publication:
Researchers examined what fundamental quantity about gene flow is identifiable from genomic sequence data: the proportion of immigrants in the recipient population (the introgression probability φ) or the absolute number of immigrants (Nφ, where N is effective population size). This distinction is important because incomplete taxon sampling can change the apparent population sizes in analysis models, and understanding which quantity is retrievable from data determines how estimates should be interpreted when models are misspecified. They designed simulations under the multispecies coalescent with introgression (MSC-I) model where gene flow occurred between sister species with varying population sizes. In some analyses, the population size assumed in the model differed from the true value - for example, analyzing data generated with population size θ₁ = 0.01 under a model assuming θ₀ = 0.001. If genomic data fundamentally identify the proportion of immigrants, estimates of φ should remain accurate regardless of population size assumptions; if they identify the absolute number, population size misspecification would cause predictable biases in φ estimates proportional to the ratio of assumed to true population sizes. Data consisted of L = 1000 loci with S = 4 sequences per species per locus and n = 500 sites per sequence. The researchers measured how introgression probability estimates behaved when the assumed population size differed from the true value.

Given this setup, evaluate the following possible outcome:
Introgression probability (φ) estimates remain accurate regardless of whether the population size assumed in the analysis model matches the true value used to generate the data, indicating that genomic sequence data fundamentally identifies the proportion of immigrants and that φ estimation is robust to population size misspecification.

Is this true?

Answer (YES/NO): YES